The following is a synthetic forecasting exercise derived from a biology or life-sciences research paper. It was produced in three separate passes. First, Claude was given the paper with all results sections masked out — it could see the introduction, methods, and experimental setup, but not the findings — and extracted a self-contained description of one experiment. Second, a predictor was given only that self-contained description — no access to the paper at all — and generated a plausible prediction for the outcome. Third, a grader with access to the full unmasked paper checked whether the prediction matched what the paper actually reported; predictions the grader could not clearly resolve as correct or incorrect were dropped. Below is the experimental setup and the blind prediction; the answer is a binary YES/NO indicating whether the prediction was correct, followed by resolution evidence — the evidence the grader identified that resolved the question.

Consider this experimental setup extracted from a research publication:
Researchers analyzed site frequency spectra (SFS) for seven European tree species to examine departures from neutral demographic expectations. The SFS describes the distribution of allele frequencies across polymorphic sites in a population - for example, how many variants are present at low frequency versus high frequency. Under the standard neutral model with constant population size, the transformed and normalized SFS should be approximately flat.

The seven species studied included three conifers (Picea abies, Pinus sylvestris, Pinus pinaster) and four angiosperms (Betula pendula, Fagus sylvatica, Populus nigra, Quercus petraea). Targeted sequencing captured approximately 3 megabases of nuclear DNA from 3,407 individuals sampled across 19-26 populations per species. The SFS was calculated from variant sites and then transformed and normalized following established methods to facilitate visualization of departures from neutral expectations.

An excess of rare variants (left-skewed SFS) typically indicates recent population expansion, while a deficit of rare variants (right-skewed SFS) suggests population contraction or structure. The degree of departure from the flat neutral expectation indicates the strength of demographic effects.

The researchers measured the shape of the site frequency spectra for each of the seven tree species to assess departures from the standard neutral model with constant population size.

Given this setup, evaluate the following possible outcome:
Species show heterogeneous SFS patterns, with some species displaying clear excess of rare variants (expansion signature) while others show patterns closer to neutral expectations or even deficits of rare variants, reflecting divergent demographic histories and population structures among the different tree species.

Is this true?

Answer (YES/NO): YES